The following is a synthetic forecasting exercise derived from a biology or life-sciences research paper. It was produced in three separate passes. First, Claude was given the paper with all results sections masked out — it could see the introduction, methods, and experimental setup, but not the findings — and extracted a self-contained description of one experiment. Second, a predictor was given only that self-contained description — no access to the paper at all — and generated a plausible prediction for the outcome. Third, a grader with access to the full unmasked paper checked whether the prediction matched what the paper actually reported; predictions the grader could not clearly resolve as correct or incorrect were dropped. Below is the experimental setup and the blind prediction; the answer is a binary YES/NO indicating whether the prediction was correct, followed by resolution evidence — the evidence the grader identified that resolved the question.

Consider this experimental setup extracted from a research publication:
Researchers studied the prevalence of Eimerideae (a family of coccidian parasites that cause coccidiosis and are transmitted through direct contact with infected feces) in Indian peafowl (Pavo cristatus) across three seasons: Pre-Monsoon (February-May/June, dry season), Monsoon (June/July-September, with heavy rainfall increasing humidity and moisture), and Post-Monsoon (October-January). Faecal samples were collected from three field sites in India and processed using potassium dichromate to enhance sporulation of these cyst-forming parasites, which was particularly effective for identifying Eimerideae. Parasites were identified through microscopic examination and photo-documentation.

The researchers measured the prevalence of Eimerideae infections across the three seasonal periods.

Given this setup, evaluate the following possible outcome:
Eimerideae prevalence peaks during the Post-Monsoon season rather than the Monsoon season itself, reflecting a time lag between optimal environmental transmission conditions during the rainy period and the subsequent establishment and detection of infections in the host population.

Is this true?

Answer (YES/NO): NO